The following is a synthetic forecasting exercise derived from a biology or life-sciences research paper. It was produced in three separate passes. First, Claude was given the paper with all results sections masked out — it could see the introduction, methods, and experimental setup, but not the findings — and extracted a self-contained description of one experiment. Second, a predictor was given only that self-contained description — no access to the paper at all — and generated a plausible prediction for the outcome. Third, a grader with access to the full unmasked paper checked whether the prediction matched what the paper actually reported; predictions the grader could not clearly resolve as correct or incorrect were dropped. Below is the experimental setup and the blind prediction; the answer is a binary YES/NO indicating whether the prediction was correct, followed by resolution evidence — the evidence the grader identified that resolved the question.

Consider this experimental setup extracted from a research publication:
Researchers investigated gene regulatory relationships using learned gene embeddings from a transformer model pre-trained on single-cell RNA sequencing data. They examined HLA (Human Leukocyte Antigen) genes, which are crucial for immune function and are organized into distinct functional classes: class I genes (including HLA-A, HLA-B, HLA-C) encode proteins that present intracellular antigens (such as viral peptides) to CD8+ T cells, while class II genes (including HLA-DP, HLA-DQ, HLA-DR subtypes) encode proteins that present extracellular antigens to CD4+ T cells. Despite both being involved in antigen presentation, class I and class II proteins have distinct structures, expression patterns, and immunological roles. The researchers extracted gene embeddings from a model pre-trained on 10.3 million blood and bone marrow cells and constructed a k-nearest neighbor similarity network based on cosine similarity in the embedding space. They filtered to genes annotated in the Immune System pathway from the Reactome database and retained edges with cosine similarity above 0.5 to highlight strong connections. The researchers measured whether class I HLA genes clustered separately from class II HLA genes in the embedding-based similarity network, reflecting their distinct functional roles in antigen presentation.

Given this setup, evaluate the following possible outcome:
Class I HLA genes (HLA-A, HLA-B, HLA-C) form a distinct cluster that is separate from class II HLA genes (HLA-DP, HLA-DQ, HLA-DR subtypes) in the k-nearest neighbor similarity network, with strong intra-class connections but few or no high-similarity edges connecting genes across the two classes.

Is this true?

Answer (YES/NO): YES